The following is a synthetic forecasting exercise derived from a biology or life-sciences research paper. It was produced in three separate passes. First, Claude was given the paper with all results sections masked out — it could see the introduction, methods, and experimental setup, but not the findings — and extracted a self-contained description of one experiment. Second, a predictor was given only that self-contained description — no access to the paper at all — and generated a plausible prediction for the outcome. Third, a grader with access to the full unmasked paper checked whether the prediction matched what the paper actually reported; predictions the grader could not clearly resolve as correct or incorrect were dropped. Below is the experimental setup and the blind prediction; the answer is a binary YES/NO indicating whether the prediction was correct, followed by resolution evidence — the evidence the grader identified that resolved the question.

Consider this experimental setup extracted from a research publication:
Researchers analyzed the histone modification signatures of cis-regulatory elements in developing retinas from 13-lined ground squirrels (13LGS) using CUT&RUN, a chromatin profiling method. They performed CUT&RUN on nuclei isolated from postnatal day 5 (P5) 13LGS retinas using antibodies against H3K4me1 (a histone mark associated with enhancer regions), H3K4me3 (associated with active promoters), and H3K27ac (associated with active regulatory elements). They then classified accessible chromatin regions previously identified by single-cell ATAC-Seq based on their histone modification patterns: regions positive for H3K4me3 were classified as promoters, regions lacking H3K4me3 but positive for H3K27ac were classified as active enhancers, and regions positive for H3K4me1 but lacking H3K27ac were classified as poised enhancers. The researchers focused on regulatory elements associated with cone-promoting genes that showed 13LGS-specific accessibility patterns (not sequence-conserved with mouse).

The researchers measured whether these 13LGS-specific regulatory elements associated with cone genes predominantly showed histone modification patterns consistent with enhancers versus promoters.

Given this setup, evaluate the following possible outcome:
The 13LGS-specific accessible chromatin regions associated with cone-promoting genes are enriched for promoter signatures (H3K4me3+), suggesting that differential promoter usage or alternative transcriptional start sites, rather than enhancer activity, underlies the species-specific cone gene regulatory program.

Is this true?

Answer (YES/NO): NO